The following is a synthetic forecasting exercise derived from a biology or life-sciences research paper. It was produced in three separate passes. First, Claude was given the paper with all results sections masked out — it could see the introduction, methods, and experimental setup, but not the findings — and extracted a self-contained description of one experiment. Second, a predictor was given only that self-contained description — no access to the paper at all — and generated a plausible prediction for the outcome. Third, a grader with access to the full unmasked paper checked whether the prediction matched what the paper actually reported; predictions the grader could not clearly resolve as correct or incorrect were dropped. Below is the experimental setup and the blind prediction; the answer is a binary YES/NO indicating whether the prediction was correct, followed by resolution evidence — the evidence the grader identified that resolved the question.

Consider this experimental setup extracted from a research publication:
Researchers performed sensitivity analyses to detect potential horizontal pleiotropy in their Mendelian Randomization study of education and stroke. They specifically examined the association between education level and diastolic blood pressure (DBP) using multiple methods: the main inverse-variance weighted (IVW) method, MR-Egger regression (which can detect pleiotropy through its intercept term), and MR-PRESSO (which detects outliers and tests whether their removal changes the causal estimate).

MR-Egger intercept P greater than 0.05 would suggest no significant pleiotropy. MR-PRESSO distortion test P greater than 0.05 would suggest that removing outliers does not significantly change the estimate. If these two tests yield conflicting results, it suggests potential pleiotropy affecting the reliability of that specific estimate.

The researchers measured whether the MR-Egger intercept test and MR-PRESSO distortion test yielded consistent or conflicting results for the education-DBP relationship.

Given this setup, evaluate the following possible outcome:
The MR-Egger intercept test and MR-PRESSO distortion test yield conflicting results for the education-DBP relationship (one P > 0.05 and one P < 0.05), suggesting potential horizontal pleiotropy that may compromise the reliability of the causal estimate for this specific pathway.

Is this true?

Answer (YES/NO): YES